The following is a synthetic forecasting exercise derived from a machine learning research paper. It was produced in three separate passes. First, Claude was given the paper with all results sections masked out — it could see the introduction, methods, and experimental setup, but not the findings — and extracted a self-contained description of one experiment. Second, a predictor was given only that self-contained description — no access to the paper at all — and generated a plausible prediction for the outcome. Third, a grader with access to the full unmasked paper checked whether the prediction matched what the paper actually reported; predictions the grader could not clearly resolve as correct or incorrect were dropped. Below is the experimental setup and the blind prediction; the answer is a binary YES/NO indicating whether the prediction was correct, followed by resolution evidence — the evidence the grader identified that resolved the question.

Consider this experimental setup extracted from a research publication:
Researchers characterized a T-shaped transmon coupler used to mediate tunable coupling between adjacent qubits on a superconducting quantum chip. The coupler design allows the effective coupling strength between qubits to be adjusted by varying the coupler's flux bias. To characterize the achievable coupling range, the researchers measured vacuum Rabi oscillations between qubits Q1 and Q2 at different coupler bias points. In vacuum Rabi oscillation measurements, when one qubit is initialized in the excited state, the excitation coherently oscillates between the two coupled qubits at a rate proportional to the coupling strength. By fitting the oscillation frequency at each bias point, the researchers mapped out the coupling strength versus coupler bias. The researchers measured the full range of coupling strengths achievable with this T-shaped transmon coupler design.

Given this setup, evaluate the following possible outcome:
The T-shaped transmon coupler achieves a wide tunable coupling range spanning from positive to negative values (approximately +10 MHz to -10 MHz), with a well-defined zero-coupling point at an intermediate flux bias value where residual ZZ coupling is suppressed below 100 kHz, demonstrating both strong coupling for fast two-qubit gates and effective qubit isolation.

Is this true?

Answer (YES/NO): NO